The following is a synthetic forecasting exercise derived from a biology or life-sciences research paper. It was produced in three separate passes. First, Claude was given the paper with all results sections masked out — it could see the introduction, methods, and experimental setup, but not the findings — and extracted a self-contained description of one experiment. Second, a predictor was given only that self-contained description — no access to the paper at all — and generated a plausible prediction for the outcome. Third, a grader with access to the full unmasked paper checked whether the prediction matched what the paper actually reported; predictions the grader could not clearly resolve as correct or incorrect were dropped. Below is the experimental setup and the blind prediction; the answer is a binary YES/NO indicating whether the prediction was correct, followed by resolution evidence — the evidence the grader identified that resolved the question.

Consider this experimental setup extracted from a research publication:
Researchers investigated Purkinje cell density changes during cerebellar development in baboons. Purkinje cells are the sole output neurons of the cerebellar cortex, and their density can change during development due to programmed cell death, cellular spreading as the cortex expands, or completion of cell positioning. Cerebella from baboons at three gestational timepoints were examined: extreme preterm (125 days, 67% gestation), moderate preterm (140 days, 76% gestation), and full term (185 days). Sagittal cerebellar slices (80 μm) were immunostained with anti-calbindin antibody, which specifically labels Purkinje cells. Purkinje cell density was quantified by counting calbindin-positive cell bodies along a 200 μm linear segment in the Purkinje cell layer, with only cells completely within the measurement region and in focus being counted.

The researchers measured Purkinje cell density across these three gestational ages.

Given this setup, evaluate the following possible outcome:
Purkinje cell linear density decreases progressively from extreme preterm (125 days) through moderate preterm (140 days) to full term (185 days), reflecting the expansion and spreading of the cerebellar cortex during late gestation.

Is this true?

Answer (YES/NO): NO